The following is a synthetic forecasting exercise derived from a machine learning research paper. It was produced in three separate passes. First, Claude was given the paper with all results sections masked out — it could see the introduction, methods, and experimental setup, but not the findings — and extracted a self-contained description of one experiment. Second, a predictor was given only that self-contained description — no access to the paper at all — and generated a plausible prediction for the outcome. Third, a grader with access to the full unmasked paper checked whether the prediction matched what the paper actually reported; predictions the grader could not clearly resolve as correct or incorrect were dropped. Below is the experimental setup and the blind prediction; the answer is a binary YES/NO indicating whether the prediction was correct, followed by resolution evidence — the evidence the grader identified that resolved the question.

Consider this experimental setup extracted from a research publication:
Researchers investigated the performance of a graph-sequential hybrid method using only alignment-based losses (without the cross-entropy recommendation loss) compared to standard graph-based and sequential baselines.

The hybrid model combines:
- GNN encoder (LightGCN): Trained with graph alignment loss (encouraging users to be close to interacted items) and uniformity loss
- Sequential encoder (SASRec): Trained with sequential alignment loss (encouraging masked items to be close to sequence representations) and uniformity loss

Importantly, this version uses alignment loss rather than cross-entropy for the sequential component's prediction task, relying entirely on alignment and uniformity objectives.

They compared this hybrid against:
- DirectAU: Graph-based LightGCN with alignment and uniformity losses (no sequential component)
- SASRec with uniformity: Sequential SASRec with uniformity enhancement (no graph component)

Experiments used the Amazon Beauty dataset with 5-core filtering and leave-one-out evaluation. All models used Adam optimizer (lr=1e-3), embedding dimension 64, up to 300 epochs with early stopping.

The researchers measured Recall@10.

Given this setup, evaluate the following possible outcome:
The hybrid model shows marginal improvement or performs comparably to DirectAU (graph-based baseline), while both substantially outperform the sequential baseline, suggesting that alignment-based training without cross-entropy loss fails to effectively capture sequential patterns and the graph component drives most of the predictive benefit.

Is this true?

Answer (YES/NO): NO